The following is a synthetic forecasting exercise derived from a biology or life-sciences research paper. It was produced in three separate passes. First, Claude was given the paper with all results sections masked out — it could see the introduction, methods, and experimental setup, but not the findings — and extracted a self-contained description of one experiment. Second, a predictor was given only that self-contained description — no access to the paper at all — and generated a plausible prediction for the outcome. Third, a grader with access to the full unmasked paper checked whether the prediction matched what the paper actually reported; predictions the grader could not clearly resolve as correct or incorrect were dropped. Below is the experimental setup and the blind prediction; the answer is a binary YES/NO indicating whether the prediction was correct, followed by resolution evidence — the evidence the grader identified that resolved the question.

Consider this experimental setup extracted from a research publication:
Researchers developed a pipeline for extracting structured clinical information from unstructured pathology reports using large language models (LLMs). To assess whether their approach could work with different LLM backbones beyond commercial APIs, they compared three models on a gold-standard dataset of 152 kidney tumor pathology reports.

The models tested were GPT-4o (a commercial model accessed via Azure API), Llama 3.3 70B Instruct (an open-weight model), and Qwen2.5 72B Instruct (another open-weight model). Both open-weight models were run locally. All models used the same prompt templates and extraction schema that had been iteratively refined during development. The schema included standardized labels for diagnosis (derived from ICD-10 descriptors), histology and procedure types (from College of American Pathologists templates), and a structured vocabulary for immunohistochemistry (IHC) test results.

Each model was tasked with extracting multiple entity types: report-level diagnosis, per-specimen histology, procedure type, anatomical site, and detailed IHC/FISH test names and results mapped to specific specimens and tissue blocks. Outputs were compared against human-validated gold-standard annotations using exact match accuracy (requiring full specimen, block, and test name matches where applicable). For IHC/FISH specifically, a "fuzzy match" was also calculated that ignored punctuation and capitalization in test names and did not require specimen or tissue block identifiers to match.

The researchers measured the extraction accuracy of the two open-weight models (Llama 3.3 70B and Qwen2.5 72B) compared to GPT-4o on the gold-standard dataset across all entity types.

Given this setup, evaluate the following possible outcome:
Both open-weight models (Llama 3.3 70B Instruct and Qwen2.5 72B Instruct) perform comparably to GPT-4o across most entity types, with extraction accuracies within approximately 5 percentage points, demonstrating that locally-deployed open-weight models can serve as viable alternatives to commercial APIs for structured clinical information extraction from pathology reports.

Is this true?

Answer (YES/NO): NO